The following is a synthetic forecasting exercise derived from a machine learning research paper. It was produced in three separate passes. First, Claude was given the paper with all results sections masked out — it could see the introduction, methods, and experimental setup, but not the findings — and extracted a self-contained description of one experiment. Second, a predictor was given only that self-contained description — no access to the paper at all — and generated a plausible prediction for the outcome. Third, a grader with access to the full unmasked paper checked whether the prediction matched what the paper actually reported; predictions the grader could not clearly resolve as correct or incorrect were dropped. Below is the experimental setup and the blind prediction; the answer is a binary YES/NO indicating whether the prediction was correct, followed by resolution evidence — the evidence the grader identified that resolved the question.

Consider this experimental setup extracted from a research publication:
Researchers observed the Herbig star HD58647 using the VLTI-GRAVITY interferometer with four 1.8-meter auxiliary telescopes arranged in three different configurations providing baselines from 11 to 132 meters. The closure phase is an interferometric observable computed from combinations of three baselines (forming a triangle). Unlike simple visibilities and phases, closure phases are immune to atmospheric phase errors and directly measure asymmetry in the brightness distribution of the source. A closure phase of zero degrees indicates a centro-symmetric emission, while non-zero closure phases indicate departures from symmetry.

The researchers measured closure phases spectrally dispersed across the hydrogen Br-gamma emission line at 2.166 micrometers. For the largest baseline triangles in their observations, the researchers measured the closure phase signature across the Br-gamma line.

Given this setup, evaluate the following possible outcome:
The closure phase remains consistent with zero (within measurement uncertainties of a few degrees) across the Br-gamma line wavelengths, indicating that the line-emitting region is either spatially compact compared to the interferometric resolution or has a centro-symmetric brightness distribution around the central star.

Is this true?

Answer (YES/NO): NO